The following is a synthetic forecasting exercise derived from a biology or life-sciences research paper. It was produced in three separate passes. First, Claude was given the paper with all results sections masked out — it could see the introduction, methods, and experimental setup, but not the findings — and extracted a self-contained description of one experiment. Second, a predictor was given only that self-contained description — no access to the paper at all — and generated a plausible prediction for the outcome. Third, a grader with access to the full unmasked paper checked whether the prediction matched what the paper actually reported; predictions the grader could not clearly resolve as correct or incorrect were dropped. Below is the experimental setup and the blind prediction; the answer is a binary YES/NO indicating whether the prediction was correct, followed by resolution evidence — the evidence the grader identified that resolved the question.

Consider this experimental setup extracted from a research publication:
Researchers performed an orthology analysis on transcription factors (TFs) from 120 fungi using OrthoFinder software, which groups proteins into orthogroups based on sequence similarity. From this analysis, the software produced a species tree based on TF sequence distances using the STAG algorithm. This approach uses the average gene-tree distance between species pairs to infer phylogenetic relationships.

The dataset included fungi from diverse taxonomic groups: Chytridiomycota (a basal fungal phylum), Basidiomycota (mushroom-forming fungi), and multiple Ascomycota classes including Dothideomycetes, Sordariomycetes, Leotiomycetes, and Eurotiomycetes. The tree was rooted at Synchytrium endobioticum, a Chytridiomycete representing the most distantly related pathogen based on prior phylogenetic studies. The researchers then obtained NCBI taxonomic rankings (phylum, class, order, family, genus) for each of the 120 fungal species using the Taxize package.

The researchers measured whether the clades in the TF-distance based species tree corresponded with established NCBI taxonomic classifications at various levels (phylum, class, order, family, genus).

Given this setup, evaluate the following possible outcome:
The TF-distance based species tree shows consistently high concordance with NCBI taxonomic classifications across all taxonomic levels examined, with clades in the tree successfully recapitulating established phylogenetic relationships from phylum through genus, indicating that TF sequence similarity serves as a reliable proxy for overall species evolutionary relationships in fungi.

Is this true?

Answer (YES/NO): YES